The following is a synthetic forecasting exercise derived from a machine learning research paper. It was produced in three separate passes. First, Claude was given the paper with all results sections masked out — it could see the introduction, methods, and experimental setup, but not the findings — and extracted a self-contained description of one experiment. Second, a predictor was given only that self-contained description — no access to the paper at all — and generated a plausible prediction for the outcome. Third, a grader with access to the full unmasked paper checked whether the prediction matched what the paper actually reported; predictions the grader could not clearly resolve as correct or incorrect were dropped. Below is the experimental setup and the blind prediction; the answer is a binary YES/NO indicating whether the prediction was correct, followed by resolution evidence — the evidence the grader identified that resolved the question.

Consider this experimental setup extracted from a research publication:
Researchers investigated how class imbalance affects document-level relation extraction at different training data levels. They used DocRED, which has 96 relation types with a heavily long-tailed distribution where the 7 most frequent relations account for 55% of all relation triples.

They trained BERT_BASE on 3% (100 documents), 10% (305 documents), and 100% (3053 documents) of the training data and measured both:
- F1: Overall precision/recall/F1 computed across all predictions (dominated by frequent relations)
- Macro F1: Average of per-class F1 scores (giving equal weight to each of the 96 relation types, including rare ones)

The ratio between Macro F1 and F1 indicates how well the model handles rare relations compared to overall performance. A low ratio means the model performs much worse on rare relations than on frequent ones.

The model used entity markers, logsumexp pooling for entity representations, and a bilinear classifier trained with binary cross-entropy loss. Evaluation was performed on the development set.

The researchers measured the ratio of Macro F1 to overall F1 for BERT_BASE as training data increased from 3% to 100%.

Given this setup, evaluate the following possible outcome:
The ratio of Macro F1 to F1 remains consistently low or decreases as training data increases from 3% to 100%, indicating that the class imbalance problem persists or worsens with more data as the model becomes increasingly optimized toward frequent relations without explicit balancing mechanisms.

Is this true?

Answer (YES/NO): NO